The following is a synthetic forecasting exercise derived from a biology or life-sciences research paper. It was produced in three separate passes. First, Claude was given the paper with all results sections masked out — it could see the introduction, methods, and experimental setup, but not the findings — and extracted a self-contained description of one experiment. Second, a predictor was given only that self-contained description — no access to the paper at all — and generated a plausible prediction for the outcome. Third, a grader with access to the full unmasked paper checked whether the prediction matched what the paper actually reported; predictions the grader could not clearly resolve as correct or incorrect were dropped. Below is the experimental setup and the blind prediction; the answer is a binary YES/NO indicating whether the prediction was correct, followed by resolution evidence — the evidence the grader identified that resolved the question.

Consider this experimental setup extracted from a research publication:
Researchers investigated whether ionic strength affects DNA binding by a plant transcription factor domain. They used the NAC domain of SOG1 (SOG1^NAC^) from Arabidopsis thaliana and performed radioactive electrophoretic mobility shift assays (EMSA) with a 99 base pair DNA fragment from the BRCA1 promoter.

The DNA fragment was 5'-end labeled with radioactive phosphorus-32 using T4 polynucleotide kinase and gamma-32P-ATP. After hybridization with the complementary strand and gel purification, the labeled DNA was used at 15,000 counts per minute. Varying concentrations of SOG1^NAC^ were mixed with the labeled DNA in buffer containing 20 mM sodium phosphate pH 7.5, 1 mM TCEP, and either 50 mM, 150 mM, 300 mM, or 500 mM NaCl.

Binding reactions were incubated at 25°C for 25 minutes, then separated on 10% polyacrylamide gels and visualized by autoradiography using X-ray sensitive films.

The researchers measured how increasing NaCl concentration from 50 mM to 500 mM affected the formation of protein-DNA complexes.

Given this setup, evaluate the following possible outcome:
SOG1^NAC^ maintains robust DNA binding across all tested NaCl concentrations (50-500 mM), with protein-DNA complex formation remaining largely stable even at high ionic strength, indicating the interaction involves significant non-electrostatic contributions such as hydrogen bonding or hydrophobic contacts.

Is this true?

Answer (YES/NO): NO